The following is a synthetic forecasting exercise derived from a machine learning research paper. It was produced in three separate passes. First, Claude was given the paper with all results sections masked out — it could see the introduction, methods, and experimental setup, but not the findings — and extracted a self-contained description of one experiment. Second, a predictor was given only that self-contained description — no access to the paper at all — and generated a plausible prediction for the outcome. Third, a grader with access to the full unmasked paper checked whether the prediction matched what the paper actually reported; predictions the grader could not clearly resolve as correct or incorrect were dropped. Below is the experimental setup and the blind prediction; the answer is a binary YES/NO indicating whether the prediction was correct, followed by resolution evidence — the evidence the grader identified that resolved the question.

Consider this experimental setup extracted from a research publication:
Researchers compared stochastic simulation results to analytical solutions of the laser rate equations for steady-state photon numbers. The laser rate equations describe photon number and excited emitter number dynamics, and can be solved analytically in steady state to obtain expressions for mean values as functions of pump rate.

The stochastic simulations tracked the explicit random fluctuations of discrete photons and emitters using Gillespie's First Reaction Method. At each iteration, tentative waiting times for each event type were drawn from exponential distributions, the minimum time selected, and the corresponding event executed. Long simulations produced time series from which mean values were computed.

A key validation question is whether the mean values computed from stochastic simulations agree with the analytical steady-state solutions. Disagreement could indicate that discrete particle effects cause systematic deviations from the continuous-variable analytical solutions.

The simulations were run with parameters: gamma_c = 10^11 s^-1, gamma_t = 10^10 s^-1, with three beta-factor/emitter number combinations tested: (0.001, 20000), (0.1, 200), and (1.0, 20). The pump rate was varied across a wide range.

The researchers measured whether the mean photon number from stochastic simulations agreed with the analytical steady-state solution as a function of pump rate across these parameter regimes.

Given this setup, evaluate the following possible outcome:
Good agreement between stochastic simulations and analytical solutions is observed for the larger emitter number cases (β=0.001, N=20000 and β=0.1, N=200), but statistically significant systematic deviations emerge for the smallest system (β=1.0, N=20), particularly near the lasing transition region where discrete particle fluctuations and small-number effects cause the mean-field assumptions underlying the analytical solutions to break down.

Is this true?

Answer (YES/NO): NO